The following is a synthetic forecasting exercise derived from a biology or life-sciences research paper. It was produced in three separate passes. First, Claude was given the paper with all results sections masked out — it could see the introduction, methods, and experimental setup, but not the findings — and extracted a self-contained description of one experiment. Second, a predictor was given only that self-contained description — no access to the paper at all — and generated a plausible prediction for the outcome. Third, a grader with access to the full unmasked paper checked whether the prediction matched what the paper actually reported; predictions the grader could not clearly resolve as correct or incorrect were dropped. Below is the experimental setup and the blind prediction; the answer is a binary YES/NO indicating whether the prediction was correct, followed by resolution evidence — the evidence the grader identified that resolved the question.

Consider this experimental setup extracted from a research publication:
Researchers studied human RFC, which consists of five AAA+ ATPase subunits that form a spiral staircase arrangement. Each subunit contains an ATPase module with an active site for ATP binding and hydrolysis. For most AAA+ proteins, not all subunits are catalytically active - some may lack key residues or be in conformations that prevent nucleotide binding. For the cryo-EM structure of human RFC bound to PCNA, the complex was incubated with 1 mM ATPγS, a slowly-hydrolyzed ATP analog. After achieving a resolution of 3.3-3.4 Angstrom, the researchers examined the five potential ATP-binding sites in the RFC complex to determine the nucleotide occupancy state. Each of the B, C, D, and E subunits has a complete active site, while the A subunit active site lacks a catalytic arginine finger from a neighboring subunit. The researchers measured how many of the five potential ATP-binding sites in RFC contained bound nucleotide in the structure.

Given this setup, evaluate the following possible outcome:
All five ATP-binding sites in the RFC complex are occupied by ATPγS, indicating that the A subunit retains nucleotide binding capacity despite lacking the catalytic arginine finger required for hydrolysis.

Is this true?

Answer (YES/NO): NO